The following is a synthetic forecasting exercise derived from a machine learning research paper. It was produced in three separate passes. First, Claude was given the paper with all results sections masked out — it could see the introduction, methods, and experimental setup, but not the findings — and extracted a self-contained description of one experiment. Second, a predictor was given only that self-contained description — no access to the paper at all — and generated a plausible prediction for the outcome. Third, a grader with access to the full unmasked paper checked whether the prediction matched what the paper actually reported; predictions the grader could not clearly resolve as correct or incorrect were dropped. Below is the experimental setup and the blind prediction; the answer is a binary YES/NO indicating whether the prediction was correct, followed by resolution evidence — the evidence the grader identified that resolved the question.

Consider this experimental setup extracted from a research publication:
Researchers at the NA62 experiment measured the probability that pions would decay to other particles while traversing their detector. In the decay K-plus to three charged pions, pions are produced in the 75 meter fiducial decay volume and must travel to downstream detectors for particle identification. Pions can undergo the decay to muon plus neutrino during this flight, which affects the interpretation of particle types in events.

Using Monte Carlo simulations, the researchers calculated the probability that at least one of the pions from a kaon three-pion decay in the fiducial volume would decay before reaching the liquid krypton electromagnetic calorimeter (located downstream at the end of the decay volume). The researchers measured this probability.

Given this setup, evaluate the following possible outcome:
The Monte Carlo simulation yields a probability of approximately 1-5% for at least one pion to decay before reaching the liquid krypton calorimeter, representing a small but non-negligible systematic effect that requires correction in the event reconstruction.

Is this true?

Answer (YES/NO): NO